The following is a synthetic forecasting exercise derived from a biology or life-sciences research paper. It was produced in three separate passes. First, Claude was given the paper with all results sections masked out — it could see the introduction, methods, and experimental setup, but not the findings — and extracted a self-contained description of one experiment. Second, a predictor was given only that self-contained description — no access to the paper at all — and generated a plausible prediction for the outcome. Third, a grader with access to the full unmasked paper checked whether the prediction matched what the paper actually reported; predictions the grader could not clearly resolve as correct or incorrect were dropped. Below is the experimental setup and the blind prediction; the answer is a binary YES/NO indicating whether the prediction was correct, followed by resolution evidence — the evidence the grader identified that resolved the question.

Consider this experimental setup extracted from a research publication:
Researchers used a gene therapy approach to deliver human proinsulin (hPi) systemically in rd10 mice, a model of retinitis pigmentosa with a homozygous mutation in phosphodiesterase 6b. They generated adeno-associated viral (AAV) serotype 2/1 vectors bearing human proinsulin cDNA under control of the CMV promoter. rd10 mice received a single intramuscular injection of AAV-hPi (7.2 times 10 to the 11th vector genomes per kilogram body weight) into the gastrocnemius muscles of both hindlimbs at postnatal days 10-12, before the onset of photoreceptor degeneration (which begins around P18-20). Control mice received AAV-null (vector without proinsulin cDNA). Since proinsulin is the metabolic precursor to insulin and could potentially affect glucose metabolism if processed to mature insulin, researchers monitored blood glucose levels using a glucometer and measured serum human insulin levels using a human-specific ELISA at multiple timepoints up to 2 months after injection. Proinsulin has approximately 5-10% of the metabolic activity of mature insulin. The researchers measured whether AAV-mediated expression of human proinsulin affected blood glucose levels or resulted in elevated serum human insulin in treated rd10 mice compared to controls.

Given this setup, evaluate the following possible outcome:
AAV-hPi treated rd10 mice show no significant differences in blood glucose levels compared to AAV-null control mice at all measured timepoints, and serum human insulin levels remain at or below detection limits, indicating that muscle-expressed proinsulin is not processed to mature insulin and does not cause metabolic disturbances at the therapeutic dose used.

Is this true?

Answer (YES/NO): YES